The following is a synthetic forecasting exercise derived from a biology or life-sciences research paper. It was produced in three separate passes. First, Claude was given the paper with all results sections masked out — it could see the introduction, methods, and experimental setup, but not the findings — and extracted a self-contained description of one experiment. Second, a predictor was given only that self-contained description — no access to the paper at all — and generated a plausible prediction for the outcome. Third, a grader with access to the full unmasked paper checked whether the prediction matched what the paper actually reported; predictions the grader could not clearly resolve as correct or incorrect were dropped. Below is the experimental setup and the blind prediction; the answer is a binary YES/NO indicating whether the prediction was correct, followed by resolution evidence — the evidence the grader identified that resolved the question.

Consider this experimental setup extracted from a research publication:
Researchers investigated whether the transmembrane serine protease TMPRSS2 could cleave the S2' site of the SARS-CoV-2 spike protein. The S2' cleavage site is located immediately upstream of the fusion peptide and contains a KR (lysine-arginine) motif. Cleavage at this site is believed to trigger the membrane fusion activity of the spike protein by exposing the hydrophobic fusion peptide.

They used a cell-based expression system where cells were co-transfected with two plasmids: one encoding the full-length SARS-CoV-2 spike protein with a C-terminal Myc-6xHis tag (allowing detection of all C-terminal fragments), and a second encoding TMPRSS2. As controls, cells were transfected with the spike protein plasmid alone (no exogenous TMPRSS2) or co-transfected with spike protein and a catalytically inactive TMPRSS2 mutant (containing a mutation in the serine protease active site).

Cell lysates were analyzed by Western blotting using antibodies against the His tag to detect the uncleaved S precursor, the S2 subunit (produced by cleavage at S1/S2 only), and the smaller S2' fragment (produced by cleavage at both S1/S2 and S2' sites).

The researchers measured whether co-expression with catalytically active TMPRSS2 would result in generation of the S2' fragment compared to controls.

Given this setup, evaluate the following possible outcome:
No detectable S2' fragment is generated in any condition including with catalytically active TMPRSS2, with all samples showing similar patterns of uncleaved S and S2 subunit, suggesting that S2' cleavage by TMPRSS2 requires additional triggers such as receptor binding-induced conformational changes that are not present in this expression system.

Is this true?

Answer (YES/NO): NO